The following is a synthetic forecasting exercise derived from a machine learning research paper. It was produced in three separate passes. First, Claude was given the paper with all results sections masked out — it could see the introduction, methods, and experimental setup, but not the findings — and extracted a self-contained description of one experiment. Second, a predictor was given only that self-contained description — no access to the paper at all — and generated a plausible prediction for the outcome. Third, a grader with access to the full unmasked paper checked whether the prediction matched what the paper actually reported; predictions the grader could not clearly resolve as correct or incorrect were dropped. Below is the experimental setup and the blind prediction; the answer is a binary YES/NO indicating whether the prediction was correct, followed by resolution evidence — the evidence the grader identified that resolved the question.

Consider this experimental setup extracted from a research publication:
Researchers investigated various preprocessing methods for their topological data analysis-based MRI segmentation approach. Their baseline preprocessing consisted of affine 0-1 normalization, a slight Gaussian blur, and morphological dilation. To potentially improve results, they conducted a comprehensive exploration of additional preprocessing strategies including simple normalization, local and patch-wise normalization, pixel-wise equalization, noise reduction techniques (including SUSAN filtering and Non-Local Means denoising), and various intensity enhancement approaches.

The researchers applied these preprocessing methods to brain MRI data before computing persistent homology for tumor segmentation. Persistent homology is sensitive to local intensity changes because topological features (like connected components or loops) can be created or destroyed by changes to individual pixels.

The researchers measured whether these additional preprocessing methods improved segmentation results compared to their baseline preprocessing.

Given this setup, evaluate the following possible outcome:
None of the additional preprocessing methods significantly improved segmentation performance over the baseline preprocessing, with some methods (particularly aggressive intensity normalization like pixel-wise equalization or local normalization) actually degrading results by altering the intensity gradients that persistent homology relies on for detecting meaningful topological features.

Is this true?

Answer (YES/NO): YES